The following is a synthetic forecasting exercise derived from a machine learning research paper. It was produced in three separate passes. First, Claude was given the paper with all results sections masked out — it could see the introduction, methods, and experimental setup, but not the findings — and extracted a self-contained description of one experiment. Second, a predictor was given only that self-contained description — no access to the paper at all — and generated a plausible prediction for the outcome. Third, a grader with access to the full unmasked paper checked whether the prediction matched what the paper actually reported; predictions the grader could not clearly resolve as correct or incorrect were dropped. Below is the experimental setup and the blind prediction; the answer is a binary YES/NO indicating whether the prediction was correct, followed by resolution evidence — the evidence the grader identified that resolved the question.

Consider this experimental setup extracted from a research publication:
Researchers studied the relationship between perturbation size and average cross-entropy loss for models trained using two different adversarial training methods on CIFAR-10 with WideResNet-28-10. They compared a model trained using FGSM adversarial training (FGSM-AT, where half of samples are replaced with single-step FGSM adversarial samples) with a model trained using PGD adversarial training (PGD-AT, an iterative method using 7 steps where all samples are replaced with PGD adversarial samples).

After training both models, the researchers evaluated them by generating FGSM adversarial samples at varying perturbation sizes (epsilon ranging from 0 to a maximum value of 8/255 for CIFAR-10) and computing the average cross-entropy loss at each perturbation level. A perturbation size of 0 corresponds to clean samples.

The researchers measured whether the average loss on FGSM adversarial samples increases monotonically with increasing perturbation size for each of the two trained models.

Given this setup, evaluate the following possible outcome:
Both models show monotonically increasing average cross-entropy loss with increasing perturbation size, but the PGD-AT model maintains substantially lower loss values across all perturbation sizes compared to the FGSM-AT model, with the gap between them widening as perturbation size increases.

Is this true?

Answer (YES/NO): NO